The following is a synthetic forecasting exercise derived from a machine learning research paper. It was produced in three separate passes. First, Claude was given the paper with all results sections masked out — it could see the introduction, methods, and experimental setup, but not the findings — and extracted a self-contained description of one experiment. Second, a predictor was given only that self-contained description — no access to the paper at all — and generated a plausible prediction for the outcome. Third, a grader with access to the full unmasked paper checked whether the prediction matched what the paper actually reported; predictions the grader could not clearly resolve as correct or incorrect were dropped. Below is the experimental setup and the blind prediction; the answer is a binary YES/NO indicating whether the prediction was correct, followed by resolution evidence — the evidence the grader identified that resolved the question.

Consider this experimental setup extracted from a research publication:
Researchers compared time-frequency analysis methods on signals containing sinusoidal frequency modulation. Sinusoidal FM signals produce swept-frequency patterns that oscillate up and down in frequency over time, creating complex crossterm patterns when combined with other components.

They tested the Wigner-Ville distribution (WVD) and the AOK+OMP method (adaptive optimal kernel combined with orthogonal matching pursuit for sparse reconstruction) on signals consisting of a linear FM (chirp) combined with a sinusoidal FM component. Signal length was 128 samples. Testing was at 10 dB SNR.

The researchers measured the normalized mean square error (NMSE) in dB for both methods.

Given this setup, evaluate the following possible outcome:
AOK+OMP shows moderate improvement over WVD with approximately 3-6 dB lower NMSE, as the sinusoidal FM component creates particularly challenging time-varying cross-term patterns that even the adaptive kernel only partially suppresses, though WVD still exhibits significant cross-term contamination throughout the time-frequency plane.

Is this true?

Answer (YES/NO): NO